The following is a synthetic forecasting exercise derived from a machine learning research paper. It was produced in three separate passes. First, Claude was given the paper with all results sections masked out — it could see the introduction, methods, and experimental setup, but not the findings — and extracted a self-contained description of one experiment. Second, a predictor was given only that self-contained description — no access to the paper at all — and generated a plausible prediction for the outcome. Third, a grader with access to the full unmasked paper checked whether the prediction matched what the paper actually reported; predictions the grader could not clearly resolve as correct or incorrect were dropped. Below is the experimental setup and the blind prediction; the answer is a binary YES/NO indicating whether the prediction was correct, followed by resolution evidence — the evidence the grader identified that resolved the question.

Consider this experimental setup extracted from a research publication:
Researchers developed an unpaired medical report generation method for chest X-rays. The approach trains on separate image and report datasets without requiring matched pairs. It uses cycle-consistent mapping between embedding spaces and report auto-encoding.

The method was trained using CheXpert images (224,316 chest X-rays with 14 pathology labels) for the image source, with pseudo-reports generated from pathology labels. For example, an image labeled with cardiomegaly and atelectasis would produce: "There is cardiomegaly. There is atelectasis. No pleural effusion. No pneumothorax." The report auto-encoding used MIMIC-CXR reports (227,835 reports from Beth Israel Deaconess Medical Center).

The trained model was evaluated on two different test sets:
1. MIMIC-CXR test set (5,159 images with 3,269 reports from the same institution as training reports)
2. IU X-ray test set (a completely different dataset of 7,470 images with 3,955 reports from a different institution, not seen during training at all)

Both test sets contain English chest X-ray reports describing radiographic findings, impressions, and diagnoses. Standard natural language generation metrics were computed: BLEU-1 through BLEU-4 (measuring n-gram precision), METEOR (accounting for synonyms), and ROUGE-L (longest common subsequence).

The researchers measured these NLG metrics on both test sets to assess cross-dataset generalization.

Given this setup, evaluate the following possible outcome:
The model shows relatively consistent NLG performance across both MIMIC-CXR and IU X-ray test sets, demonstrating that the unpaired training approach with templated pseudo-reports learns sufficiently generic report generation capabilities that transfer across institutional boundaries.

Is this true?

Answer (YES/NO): NO